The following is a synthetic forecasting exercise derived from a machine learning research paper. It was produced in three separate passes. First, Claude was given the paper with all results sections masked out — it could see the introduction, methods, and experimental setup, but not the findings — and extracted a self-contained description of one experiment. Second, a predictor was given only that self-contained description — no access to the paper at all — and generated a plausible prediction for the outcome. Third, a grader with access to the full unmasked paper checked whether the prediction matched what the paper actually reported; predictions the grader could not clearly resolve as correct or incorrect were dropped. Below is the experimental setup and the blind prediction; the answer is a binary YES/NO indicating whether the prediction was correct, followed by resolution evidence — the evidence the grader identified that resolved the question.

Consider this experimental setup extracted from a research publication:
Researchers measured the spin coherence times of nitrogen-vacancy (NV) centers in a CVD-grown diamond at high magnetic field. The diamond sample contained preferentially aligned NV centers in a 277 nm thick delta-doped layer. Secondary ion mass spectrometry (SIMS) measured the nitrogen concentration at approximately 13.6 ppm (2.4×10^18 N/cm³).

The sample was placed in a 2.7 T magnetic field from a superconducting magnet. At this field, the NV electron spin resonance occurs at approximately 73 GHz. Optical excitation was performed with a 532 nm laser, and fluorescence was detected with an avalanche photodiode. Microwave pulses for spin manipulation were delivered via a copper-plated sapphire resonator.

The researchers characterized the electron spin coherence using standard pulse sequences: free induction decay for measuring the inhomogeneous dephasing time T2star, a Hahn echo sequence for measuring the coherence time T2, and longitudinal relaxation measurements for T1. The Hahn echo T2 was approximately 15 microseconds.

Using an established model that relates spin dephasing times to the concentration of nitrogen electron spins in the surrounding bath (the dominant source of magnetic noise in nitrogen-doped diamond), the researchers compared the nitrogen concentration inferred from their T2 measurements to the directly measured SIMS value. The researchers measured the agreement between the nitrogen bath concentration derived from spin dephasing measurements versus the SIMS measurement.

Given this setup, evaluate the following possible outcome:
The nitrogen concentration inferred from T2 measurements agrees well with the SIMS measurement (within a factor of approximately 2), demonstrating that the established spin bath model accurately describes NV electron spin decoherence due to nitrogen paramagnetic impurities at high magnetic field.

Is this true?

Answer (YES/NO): YES